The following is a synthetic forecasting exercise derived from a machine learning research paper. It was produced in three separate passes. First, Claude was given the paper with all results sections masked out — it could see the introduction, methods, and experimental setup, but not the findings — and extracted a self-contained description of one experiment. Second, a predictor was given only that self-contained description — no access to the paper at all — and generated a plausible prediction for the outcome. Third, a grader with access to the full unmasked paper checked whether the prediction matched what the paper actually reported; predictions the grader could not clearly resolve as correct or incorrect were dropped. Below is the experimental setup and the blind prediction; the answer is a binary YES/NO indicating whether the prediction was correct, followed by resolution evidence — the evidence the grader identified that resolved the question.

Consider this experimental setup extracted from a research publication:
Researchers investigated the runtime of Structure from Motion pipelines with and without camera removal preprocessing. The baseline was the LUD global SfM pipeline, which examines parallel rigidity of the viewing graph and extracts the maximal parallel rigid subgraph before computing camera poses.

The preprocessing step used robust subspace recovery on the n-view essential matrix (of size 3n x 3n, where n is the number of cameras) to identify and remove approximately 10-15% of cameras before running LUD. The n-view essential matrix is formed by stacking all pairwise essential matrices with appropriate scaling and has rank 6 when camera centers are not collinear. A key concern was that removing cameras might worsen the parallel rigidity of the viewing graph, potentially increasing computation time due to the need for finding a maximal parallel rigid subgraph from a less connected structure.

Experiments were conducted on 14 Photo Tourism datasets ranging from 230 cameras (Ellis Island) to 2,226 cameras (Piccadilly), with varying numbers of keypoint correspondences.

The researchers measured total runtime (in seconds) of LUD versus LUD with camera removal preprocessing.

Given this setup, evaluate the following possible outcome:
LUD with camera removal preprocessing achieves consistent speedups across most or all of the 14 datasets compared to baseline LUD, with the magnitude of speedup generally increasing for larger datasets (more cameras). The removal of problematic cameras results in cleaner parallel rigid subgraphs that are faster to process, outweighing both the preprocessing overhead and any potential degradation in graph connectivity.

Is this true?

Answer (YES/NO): NO